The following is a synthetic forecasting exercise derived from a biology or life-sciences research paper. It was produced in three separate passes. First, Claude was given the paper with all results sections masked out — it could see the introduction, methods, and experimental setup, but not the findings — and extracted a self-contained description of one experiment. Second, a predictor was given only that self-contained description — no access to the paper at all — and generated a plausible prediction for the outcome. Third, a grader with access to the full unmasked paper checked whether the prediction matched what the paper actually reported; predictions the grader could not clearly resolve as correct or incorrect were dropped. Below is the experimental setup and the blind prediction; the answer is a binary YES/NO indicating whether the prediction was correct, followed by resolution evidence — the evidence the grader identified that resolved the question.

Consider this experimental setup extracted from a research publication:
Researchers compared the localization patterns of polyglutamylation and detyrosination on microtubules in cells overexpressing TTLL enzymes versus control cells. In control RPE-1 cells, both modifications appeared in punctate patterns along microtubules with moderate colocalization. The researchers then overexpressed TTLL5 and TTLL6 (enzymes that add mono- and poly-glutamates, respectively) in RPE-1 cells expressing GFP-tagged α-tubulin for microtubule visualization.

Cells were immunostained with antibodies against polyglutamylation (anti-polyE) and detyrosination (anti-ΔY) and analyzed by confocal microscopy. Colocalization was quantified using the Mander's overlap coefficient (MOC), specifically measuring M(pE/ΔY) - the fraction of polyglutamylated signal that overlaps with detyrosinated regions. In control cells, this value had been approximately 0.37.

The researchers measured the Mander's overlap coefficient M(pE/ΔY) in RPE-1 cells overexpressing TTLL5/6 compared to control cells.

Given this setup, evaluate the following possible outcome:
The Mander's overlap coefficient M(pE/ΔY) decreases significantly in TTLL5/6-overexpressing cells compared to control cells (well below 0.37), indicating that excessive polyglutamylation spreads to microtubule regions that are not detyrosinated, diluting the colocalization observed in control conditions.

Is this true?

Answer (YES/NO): NO